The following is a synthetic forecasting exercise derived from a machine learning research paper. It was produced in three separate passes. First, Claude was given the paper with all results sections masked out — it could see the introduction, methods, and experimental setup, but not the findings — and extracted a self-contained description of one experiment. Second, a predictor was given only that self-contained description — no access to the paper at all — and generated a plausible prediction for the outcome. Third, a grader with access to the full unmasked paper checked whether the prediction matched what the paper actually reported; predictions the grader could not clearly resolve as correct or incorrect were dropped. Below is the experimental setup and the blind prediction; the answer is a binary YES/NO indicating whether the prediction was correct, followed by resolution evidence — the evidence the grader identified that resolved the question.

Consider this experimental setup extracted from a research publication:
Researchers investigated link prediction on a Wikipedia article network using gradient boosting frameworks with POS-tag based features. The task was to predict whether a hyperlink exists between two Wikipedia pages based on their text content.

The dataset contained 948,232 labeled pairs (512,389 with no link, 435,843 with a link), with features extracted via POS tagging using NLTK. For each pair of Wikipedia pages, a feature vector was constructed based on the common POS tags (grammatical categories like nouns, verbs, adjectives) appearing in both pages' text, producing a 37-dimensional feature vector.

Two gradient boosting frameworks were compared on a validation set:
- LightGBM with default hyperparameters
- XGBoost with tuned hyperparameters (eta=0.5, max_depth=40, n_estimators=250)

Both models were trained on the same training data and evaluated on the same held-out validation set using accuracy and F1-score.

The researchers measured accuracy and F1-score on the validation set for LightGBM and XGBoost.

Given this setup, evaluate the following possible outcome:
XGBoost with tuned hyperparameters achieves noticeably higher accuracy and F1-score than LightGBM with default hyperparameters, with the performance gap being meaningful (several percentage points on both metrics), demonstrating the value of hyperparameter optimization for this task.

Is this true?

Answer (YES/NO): NO